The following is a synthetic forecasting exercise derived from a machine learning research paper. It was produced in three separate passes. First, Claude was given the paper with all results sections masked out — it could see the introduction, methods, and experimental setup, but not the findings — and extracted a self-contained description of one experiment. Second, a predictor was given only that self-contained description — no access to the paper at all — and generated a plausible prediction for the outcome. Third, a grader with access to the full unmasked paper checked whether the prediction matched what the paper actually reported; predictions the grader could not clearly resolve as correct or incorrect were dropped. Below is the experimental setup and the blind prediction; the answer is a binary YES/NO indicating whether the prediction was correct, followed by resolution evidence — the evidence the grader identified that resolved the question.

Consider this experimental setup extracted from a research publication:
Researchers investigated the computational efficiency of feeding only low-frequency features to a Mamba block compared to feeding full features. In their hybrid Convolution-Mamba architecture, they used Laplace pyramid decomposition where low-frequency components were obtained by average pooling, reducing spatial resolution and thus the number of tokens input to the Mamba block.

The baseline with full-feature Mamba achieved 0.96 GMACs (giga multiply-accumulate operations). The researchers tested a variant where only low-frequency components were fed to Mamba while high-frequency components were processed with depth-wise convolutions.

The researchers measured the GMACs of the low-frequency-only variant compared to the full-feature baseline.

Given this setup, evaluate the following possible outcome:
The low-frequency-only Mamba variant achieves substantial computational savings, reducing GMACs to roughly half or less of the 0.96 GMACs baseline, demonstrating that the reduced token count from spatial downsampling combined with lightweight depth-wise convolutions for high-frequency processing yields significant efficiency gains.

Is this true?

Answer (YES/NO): NO